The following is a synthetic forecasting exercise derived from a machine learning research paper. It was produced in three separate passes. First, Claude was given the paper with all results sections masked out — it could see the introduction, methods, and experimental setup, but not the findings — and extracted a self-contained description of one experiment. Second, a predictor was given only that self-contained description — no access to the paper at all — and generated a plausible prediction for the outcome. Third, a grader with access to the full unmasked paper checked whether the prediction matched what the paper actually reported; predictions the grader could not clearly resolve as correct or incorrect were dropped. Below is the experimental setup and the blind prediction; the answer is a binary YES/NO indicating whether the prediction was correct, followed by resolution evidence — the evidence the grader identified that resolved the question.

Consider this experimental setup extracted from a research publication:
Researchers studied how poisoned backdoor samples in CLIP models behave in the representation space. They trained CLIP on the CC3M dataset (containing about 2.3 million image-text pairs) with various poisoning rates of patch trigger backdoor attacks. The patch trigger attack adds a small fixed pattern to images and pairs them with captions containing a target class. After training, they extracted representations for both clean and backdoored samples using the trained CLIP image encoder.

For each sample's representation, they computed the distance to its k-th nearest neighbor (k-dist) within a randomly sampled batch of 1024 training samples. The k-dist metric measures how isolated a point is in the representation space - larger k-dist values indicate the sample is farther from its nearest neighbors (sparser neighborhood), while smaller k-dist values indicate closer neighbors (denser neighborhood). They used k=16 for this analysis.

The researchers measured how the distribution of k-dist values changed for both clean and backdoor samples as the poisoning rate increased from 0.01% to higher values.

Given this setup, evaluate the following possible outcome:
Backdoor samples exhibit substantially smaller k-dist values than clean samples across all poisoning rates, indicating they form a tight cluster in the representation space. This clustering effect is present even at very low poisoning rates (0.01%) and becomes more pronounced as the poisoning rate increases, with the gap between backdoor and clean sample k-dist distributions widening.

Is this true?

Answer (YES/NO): NO